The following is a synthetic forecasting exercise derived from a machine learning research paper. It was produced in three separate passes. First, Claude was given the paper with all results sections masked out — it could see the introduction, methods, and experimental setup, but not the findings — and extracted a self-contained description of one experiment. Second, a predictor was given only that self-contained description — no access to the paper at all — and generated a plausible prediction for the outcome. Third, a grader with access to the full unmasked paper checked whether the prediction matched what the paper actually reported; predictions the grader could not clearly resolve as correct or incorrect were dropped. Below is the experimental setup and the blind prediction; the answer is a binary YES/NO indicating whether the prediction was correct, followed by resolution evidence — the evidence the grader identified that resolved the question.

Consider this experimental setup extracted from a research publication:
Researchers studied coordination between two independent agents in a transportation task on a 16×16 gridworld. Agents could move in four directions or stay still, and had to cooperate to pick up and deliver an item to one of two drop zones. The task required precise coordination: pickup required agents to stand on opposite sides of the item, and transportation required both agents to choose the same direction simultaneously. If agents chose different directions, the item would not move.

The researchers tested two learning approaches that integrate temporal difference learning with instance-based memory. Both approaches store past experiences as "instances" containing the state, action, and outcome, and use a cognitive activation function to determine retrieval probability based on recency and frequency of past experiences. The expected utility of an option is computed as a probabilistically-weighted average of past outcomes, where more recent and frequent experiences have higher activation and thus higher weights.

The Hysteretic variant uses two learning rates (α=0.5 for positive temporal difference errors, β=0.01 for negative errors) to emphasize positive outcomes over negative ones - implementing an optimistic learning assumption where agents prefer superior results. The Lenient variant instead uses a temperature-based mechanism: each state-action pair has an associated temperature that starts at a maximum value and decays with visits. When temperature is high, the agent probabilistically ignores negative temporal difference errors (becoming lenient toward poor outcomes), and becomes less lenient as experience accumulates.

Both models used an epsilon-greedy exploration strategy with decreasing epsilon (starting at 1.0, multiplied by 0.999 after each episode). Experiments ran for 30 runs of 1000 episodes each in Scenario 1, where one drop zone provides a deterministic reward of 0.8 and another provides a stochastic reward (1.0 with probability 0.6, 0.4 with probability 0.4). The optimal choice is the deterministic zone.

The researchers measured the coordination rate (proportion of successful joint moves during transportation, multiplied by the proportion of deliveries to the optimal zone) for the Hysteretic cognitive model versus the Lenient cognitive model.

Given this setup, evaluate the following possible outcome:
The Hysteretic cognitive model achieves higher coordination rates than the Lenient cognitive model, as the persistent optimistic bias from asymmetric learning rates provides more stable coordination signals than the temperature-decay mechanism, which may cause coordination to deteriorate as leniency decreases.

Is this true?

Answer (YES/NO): NO